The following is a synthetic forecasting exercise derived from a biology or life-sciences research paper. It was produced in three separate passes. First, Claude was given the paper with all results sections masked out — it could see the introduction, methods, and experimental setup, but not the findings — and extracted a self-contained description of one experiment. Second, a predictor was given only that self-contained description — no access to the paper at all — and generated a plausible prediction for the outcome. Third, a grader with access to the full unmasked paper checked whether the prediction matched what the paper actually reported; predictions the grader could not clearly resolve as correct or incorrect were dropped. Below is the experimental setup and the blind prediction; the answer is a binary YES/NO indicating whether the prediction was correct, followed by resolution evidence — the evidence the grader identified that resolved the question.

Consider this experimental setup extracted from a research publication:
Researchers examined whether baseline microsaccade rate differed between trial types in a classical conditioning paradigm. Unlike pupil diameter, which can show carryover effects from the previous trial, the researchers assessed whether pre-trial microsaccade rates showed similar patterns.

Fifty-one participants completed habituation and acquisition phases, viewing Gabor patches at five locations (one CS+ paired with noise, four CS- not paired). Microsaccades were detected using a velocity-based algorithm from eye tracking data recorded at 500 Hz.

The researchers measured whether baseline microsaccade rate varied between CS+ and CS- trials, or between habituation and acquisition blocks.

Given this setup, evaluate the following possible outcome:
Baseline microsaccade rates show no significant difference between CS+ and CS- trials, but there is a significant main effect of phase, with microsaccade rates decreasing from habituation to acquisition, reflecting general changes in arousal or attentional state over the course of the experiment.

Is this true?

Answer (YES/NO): NO